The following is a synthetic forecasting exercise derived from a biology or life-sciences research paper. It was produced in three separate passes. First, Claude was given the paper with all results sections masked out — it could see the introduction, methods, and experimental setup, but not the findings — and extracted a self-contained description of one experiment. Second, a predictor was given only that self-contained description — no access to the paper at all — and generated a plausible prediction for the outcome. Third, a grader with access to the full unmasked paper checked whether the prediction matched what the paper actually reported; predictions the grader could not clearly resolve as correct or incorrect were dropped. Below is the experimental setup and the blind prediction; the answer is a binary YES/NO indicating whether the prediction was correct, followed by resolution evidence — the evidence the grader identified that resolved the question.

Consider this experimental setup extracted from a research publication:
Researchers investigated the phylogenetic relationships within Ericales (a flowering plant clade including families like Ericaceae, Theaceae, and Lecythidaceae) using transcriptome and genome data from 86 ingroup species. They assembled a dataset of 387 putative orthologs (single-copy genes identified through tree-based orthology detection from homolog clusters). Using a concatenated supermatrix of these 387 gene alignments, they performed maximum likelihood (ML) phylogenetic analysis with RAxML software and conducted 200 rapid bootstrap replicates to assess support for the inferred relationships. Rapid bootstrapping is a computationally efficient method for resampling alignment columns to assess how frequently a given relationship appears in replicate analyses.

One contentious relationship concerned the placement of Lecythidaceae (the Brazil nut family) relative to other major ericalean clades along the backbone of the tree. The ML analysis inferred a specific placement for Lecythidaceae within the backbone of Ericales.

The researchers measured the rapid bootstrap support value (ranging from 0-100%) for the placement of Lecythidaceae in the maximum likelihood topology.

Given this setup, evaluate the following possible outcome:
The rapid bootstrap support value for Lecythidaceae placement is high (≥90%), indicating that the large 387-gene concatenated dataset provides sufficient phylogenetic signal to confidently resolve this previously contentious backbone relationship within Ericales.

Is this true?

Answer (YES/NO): NO